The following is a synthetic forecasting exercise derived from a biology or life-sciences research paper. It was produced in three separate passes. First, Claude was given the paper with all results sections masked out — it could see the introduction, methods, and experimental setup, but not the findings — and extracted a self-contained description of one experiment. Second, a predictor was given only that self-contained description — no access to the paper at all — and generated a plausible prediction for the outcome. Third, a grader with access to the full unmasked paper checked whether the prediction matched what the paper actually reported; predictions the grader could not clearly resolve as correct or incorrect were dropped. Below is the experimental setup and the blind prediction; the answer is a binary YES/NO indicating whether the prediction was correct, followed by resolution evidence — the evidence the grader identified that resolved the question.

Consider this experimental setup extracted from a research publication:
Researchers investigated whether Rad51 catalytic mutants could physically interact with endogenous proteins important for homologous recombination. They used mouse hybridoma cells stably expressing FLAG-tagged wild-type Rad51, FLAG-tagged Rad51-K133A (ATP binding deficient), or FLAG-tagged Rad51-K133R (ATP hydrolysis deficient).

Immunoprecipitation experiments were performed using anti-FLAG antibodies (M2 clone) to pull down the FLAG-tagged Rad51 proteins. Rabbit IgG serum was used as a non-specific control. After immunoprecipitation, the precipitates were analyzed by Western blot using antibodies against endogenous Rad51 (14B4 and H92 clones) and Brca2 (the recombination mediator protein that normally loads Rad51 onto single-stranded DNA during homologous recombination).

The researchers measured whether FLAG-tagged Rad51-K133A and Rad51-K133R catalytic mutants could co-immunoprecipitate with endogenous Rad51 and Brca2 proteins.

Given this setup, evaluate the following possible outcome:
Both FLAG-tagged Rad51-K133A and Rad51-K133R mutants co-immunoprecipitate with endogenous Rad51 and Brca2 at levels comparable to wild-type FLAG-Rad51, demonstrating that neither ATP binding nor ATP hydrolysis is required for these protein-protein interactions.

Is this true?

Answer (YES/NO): YES